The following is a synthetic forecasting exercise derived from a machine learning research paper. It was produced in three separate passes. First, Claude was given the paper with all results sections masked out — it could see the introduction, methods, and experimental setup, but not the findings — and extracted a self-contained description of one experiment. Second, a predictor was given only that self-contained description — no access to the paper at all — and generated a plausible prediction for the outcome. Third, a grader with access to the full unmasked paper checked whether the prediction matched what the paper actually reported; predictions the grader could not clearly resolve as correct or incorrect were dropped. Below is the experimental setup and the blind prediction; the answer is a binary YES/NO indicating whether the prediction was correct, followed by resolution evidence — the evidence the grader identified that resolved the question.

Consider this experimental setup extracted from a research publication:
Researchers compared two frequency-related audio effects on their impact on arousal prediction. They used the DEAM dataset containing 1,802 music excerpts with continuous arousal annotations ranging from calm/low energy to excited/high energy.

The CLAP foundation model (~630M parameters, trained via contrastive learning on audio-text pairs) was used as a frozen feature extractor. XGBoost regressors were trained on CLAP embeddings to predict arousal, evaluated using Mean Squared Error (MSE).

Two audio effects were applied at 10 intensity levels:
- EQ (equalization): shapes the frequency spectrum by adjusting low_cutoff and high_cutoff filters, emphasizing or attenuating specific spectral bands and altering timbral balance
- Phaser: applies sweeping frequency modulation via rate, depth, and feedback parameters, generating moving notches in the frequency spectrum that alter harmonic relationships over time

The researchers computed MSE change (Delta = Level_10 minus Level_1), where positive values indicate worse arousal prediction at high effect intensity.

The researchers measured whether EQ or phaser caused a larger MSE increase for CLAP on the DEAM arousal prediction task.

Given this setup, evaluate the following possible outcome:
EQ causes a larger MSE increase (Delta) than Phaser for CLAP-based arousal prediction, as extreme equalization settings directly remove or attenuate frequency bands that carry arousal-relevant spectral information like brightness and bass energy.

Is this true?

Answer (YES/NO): YES